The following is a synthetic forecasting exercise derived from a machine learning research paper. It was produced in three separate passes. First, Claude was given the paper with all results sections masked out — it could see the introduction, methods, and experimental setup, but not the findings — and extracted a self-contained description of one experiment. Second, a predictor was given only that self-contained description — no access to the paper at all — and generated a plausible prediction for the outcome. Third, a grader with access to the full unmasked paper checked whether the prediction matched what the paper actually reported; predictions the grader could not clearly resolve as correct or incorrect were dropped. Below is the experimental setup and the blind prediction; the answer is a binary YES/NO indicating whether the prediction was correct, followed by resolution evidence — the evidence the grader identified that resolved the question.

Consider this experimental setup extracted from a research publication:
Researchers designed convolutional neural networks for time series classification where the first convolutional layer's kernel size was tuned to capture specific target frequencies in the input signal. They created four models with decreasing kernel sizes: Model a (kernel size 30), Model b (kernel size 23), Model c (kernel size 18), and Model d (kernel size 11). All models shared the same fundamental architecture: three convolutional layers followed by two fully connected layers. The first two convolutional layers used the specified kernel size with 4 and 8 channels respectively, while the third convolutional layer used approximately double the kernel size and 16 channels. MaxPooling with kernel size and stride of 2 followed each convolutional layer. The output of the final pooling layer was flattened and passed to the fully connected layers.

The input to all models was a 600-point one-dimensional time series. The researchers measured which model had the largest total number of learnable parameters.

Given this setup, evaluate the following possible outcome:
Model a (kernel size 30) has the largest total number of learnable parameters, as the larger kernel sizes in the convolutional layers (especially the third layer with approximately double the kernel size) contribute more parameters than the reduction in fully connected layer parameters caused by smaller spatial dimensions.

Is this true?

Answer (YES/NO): NO